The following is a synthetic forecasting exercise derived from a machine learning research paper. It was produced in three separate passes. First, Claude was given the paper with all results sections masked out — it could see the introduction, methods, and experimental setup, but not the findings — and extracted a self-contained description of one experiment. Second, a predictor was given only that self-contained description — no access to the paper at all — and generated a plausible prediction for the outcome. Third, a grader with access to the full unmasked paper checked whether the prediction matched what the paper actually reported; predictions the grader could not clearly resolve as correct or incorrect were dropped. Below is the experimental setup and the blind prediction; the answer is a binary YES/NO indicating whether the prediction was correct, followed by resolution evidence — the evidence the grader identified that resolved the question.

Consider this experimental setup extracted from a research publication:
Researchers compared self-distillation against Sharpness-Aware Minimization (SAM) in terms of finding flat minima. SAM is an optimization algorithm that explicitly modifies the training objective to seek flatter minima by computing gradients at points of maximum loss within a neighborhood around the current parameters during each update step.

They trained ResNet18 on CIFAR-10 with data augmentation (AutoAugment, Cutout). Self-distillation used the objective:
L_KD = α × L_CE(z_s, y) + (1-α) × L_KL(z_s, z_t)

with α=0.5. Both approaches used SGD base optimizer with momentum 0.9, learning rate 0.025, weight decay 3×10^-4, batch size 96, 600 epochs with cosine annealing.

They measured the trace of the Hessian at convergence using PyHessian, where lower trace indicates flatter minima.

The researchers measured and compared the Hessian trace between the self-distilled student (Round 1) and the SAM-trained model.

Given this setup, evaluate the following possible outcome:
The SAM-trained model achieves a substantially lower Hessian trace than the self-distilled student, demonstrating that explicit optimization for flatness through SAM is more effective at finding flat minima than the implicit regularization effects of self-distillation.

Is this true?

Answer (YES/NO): NO